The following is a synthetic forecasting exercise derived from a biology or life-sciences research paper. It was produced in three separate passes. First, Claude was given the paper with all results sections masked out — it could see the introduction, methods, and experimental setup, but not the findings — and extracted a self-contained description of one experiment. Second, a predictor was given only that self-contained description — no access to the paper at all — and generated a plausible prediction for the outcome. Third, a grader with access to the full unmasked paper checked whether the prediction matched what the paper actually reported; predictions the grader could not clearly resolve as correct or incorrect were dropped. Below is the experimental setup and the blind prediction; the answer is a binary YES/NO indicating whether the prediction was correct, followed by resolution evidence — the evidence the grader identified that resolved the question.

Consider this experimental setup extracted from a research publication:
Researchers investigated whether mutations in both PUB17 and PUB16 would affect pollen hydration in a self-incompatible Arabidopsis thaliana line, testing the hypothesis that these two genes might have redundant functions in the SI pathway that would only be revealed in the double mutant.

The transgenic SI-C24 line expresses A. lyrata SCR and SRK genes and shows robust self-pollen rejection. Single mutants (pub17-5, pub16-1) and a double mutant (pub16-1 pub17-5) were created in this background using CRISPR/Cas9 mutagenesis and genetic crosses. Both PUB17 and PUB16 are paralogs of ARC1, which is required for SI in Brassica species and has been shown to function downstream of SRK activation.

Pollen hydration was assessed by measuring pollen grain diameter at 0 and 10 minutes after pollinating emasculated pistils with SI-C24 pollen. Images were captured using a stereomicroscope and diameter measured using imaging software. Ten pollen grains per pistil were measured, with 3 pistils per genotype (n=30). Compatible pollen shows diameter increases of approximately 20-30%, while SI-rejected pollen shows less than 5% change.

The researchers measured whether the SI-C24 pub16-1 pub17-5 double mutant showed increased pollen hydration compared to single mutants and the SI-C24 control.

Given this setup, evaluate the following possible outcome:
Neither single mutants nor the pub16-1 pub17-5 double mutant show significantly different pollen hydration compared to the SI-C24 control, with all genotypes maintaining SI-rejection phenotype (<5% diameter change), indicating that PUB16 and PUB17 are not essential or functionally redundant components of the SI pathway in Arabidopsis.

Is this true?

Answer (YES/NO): YES